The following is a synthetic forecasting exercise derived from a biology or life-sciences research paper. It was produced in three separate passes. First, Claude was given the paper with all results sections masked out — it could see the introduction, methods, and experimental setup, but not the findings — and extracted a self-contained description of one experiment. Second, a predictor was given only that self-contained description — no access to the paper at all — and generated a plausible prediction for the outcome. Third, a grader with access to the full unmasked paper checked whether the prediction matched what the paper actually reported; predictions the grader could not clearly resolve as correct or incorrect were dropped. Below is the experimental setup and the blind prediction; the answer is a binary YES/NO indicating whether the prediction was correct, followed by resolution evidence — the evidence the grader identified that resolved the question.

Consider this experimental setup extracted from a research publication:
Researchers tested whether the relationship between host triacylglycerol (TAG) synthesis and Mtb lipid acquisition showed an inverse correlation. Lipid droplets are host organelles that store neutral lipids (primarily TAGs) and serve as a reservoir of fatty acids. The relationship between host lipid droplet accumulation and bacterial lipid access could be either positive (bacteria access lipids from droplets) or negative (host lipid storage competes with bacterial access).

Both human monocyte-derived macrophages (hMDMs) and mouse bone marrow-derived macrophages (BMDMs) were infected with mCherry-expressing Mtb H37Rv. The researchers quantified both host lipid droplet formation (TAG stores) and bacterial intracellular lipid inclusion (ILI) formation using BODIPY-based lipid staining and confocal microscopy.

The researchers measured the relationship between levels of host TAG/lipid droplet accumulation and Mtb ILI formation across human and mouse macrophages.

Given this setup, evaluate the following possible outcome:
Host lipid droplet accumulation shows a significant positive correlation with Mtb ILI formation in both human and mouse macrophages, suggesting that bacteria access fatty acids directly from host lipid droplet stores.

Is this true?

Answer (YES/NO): NO